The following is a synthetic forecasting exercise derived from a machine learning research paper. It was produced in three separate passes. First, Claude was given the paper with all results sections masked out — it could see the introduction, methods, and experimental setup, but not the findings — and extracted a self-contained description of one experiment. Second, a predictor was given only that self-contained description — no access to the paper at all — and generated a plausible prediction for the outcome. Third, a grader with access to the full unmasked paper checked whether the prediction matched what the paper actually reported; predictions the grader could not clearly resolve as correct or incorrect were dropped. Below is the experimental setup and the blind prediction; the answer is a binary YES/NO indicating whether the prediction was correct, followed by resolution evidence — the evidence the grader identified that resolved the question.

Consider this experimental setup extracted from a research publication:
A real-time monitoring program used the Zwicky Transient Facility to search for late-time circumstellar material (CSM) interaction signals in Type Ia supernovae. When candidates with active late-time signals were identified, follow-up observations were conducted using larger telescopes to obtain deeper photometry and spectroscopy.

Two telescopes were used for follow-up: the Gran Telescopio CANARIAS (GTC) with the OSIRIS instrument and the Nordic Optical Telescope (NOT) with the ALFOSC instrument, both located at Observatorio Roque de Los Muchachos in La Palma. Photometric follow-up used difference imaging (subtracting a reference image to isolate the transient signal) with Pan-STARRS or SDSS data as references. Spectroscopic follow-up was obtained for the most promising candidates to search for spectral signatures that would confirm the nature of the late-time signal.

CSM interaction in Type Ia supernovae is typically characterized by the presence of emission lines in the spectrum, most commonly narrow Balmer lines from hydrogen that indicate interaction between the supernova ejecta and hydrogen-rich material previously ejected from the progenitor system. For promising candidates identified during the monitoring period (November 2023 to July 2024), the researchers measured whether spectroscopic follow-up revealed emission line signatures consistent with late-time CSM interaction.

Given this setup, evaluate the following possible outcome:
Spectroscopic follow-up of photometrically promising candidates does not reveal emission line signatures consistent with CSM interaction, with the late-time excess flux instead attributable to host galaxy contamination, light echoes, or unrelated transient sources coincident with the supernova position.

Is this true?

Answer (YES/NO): NO